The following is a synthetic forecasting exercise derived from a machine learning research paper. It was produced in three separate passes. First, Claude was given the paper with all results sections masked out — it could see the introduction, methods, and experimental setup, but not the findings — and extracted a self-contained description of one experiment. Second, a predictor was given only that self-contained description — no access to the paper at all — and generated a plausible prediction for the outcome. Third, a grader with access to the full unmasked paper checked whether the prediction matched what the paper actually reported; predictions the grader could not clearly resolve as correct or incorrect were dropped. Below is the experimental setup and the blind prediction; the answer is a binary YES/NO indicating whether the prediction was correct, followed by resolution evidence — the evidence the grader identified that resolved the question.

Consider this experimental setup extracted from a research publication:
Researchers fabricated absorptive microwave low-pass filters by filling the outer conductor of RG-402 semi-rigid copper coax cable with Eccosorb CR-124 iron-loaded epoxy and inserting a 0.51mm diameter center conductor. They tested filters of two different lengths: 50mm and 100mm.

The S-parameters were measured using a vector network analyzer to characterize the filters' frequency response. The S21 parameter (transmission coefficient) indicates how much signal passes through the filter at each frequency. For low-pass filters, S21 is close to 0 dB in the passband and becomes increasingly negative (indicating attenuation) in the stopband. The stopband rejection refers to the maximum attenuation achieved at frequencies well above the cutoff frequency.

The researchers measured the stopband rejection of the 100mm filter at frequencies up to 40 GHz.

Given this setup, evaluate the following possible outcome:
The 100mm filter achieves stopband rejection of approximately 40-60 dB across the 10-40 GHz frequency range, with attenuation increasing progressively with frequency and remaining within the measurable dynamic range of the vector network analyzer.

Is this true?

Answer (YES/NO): NO